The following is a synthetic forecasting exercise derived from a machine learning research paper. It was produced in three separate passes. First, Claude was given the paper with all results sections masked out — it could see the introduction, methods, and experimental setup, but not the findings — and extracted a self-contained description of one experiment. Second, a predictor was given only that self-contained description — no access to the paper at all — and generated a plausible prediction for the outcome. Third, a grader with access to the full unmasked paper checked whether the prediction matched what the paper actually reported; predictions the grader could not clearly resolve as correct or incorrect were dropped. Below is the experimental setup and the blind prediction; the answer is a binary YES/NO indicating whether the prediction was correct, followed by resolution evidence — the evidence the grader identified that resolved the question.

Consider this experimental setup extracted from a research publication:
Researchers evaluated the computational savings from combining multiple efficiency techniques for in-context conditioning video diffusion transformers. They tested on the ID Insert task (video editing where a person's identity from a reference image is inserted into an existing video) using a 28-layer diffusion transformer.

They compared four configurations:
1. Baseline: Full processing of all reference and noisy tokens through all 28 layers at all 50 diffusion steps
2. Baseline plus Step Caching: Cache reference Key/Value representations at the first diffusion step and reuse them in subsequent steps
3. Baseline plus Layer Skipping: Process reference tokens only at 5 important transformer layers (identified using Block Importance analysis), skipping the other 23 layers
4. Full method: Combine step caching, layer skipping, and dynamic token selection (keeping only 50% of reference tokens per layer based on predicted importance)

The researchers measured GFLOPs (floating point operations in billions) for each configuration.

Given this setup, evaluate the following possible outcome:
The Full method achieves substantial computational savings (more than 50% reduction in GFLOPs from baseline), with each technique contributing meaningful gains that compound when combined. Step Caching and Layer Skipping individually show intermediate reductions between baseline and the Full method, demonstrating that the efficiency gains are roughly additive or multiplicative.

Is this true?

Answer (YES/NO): YES